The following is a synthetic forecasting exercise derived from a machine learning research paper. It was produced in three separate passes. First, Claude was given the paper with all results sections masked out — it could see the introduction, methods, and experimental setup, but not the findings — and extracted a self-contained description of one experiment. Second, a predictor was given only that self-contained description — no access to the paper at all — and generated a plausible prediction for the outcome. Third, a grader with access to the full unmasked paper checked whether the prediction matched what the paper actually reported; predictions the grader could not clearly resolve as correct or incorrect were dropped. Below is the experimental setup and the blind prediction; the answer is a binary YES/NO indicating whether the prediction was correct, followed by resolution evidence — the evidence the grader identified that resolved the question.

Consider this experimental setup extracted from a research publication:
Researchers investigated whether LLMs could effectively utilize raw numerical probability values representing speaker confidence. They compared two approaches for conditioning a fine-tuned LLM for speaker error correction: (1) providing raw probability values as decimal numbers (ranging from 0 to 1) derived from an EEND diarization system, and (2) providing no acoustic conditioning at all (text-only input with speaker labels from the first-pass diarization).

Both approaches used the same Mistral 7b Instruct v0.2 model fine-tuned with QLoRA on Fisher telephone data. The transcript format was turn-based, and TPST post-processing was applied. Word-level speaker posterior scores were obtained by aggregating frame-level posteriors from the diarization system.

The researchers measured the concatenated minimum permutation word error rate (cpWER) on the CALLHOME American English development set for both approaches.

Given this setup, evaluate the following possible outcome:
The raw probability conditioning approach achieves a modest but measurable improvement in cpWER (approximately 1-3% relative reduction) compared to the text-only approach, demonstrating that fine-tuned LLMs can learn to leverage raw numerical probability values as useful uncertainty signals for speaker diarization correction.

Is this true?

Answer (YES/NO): NO